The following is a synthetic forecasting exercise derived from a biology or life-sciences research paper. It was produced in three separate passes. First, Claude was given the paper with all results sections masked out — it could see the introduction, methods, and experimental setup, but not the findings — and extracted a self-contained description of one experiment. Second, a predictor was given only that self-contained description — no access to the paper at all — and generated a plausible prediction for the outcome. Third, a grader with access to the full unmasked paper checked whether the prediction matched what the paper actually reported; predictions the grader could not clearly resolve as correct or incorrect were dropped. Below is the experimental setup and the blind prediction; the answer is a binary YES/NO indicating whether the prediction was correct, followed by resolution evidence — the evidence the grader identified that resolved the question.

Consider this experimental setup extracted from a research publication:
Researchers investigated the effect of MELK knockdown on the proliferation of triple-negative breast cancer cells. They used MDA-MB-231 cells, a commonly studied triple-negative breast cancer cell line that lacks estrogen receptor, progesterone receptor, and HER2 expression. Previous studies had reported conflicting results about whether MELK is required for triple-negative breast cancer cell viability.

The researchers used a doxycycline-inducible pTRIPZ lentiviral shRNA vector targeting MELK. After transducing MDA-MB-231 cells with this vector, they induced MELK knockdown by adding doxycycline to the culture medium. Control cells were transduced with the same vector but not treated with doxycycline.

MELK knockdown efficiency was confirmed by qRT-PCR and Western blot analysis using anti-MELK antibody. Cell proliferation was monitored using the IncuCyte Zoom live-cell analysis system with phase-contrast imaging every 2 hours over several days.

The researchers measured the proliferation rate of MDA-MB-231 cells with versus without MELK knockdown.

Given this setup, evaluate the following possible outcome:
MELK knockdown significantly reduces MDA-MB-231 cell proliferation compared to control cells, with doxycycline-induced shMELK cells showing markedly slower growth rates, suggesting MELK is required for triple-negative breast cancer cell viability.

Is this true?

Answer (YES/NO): NO